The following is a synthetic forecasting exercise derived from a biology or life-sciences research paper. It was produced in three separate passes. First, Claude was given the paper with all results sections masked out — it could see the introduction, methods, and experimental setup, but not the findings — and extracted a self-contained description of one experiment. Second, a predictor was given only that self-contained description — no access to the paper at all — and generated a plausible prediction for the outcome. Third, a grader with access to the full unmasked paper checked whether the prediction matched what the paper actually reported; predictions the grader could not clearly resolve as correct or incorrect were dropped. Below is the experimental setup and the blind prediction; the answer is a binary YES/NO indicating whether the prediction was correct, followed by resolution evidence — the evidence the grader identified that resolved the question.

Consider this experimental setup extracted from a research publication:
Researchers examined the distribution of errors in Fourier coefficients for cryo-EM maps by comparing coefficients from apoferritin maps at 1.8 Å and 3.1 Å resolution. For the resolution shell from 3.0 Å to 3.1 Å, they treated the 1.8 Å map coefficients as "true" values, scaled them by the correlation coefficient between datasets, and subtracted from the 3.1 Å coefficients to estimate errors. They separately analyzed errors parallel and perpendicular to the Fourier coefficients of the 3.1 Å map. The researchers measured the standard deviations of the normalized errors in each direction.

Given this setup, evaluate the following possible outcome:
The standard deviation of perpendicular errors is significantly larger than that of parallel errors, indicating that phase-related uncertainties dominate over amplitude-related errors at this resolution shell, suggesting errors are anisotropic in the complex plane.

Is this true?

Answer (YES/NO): NO